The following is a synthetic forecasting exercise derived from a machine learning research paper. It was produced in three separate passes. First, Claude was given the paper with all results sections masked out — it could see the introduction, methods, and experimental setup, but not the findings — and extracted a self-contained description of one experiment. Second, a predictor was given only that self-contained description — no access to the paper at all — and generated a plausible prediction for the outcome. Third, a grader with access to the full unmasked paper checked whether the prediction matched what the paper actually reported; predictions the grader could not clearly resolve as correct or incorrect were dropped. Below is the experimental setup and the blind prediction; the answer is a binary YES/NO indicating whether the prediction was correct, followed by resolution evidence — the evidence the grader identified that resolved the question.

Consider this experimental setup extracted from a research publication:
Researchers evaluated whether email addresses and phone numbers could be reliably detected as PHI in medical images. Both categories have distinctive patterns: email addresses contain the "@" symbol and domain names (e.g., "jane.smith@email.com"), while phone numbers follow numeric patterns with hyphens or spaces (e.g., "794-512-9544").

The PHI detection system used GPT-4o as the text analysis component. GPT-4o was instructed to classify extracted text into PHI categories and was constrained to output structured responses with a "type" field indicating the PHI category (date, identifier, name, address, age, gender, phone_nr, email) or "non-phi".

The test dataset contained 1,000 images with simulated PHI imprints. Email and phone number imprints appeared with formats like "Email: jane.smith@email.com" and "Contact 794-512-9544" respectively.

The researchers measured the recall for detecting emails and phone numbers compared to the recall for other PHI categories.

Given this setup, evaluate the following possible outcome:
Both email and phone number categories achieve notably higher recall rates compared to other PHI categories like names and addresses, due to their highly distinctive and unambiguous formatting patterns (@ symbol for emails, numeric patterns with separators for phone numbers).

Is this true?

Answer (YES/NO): NO